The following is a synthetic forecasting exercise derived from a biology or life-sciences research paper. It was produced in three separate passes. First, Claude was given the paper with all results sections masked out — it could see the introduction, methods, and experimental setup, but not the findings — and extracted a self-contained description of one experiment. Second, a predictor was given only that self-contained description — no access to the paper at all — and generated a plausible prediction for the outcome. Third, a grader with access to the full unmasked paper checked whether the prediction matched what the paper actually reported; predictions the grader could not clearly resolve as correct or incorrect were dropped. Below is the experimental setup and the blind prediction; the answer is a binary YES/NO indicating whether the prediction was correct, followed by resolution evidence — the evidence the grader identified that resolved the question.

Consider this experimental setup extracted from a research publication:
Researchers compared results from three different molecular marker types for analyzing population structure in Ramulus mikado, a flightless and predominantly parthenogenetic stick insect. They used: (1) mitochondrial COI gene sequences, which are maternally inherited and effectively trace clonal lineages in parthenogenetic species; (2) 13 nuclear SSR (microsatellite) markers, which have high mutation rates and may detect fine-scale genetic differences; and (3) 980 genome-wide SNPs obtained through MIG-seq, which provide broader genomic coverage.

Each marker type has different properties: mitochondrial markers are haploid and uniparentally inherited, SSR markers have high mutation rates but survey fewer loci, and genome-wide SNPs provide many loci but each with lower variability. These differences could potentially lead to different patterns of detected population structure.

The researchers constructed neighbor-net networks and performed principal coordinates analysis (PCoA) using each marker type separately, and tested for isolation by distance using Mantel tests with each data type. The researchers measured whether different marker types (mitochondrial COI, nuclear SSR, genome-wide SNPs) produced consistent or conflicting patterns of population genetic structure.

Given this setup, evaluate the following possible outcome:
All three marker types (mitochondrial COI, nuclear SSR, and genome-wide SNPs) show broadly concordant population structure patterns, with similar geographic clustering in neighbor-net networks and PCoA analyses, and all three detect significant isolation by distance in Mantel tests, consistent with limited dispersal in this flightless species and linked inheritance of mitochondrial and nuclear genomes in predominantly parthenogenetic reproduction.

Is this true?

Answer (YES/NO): NO